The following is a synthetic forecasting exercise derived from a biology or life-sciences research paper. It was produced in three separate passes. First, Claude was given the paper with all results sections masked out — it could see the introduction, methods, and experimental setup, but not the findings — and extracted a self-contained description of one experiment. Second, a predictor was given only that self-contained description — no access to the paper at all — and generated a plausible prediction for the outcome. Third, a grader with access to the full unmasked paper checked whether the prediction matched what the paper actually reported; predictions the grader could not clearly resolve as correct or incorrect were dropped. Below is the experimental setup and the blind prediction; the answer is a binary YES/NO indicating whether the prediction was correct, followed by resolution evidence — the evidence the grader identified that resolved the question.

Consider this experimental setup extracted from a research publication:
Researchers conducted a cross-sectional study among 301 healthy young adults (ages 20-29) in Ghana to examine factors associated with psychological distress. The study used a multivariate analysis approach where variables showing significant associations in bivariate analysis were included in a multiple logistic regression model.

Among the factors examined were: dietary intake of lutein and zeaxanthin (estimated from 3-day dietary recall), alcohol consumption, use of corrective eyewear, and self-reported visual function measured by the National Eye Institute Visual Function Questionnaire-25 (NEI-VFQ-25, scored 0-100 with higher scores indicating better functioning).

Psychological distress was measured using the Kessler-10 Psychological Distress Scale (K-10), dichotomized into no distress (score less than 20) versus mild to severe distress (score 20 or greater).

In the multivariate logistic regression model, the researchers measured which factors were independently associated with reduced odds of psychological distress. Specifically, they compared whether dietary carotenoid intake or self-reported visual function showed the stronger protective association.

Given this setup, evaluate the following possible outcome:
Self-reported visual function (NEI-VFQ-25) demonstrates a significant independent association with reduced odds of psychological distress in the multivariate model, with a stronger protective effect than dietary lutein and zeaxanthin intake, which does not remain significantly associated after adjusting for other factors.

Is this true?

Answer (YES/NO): YES